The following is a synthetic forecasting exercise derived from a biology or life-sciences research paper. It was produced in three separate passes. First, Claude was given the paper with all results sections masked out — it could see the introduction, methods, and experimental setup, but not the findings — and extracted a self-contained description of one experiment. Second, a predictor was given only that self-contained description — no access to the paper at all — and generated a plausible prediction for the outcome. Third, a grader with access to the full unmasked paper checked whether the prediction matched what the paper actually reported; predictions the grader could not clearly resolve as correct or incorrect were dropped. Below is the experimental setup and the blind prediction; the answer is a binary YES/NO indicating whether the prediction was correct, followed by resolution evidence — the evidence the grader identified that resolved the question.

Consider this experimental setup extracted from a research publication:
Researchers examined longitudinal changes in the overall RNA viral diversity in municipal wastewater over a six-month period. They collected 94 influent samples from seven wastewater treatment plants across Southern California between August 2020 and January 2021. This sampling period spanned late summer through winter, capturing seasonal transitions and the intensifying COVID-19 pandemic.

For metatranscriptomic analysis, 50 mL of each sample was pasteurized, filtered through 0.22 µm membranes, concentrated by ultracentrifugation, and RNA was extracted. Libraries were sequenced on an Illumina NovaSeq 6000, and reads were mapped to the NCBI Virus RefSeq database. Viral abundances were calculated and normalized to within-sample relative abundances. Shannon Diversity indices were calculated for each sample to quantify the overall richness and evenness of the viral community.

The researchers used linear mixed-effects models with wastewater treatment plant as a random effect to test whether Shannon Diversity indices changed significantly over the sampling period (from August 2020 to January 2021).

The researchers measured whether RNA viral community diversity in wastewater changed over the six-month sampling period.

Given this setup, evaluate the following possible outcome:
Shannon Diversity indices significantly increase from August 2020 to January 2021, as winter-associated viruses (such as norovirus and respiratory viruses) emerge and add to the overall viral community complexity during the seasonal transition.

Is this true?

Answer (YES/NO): NO